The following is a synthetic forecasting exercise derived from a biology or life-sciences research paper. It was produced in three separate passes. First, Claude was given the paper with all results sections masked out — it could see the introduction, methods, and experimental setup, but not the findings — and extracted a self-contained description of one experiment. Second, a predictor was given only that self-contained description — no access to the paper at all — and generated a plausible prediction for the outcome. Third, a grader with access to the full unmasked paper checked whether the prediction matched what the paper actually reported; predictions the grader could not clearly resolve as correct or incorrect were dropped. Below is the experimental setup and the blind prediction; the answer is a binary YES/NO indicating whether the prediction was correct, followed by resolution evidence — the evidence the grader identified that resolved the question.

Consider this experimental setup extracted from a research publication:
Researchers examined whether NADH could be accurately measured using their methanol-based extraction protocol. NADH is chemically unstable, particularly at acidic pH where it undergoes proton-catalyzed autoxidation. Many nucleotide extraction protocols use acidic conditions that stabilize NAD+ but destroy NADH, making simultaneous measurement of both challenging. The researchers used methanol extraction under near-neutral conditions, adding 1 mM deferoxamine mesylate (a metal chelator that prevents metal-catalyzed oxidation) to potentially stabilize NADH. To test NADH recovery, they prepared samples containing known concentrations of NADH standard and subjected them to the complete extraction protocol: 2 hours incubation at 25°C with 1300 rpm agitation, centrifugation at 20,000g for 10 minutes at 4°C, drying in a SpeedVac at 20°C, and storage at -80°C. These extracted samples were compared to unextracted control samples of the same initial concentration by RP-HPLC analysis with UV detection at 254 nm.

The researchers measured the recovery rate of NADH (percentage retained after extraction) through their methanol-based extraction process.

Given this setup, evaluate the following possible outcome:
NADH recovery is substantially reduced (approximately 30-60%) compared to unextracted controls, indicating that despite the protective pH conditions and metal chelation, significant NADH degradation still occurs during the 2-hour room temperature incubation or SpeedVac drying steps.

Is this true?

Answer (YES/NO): NO